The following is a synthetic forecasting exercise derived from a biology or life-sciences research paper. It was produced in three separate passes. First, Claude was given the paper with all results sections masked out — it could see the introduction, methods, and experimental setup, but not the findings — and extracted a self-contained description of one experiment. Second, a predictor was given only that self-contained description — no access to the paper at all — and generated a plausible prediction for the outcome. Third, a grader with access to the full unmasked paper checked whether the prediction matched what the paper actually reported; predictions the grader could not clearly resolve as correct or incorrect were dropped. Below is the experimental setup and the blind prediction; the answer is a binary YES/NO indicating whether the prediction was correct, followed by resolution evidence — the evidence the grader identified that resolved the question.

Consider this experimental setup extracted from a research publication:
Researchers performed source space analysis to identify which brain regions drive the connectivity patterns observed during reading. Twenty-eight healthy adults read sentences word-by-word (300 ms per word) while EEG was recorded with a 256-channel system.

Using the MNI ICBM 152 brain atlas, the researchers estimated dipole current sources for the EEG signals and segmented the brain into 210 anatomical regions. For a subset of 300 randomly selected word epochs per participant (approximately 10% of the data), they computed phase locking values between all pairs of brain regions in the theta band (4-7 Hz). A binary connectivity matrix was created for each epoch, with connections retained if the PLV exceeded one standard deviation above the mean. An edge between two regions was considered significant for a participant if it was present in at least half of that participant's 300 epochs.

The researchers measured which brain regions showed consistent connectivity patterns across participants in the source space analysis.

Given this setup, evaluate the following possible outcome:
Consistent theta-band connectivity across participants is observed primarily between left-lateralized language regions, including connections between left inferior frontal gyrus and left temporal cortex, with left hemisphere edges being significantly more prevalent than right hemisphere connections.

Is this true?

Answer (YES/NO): NO